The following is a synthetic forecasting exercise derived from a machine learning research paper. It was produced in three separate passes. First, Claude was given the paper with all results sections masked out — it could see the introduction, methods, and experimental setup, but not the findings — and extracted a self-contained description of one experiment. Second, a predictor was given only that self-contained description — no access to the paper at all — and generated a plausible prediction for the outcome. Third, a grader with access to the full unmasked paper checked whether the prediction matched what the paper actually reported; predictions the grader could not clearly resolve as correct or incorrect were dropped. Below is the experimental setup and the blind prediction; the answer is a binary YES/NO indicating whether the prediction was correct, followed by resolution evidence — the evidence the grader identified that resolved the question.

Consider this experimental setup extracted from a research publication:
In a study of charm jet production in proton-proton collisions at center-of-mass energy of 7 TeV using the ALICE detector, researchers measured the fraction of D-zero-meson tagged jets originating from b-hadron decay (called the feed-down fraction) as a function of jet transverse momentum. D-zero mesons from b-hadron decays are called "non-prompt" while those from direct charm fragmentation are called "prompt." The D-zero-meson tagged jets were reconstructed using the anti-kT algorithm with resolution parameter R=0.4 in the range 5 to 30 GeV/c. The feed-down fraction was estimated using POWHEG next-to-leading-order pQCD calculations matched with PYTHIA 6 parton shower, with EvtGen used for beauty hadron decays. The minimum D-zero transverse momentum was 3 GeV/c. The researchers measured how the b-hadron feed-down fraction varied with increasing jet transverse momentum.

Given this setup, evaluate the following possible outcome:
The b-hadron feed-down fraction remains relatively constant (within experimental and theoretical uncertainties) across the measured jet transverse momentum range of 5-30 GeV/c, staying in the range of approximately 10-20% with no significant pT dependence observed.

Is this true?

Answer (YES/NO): NO